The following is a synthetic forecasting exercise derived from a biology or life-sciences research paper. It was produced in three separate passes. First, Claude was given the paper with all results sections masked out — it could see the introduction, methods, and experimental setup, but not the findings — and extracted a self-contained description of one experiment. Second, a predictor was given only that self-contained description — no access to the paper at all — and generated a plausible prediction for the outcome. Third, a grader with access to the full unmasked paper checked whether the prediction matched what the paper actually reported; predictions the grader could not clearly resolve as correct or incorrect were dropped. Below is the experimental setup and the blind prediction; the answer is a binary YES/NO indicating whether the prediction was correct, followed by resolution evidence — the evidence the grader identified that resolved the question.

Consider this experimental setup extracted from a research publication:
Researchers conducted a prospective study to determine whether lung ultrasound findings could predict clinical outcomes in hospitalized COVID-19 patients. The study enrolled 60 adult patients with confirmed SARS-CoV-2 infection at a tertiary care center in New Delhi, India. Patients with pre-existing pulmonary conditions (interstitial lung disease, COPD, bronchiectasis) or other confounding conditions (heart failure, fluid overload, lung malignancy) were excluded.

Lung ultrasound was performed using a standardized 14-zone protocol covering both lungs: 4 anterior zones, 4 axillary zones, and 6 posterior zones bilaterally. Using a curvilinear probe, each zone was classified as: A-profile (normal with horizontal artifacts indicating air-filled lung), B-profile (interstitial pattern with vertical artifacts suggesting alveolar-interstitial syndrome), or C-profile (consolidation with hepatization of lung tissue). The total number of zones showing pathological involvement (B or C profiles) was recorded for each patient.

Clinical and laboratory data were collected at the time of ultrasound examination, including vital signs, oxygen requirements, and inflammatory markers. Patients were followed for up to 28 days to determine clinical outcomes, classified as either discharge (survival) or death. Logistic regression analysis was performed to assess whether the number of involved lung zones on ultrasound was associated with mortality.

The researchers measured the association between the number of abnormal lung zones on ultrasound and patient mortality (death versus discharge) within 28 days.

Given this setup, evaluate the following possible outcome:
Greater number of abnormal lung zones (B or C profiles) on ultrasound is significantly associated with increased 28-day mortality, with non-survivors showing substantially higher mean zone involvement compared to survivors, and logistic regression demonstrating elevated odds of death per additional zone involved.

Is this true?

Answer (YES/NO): NO